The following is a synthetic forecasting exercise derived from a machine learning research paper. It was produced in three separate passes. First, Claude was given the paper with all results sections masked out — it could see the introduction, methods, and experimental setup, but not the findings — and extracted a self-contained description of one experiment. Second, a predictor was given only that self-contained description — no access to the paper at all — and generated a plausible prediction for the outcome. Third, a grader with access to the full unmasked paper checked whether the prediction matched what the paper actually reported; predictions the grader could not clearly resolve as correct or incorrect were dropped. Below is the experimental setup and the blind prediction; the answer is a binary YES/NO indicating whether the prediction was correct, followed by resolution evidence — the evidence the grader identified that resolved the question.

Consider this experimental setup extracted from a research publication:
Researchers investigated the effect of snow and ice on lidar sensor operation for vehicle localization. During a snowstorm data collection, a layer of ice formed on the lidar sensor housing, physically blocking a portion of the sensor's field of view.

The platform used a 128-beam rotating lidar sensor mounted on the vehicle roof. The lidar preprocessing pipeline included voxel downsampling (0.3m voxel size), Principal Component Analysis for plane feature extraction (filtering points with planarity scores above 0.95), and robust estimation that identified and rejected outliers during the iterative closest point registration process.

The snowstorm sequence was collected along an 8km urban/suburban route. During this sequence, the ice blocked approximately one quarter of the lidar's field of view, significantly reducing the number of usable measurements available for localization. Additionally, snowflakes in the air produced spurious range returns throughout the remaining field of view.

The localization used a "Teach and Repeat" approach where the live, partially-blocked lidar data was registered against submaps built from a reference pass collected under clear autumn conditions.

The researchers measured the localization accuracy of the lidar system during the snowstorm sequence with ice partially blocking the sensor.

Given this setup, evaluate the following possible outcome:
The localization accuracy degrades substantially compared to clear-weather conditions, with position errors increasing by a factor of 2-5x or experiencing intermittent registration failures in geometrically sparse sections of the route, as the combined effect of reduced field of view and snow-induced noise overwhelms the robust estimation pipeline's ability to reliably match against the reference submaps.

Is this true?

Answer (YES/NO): NO